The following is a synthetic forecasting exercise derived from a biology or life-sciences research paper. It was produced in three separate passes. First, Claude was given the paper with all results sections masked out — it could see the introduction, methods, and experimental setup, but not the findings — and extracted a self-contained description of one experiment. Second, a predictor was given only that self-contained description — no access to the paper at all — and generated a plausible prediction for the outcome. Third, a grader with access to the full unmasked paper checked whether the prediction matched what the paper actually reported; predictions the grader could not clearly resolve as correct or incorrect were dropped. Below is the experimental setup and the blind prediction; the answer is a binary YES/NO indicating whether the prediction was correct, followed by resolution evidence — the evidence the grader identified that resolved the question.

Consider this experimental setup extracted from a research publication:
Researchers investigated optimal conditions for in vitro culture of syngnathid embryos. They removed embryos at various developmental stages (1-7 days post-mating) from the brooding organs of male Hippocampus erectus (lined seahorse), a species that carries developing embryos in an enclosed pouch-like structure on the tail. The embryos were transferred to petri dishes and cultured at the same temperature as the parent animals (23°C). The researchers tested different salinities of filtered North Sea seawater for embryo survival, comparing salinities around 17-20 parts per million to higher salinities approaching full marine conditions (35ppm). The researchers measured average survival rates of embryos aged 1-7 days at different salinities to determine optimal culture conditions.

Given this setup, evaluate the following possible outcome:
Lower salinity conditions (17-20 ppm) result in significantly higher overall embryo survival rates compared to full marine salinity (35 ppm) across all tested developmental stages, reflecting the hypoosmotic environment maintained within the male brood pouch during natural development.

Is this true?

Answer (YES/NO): NO